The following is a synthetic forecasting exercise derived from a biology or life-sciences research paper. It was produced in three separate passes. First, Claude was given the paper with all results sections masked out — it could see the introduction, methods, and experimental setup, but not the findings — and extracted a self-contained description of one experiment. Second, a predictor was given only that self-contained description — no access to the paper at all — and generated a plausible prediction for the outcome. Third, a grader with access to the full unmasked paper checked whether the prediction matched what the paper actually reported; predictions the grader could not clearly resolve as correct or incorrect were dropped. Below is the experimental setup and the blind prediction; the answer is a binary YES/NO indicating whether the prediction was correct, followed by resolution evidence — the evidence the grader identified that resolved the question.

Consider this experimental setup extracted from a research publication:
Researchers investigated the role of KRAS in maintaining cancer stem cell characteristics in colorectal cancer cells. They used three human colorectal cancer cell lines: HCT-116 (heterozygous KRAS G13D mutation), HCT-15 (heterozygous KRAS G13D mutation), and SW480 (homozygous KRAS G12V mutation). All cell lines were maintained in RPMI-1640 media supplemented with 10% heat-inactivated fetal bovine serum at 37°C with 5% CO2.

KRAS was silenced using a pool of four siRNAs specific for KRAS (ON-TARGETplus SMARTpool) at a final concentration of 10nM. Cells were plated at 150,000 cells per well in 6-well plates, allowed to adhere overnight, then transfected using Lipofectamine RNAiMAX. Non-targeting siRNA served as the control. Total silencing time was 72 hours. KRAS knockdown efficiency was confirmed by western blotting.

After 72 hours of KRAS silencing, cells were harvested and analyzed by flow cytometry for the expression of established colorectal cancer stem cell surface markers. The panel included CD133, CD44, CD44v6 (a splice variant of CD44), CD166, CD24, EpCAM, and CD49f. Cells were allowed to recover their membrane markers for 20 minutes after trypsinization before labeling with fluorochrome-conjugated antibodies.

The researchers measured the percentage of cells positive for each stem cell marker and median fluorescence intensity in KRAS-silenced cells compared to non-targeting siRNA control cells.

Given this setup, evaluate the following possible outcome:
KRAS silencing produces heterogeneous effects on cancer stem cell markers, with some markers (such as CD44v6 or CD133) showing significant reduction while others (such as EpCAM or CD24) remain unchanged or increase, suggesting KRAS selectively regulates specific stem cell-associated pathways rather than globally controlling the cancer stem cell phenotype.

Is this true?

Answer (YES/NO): YES